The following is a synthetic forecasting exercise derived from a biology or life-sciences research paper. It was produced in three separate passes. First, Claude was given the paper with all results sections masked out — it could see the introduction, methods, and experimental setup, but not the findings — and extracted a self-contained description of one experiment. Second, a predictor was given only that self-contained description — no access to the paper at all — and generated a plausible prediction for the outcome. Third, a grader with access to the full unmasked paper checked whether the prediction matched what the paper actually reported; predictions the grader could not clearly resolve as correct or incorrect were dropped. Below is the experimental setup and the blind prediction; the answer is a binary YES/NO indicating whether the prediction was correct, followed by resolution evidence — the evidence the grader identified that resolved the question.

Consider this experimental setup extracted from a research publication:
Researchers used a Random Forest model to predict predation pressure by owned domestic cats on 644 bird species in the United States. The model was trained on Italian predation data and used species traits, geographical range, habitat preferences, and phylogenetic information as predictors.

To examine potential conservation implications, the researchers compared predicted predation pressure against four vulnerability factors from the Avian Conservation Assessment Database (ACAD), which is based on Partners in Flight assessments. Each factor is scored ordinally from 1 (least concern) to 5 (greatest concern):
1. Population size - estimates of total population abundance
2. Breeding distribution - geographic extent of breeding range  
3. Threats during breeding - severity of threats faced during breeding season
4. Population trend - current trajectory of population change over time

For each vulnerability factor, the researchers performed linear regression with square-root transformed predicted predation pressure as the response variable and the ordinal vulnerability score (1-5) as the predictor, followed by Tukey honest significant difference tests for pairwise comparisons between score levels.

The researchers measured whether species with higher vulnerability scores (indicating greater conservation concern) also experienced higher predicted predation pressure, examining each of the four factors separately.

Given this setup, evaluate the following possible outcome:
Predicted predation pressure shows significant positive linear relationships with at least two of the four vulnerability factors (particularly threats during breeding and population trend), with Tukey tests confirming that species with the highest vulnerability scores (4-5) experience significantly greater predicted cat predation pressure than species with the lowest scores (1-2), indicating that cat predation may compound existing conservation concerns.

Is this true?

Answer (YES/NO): NO